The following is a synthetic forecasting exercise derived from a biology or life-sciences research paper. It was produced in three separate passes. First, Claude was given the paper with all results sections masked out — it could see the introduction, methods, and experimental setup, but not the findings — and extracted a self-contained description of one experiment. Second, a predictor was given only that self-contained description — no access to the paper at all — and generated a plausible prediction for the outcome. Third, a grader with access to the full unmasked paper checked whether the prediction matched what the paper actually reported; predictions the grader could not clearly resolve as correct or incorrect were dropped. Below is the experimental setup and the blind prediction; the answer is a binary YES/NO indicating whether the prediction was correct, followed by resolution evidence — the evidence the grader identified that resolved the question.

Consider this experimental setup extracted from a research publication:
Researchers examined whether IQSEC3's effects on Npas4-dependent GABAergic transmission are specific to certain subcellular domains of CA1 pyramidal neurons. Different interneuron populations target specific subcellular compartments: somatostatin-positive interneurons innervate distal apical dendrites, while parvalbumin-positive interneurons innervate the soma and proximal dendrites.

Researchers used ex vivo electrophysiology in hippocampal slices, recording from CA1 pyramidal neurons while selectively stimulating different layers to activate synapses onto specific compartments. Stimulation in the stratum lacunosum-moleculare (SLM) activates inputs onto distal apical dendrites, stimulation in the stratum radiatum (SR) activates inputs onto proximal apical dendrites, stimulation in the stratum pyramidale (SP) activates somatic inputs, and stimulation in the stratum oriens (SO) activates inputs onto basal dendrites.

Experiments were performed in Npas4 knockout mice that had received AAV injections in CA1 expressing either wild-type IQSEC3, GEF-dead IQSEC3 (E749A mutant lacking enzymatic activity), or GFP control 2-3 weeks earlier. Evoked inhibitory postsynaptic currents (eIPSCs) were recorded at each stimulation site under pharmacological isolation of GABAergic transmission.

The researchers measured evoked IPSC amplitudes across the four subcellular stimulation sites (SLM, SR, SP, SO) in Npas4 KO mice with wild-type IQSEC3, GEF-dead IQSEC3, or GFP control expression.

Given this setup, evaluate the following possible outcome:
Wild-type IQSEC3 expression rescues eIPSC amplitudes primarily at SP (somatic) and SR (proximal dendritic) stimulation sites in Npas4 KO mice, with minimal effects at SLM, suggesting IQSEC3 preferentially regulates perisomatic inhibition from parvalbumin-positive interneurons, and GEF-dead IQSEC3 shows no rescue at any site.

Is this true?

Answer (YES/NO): NO